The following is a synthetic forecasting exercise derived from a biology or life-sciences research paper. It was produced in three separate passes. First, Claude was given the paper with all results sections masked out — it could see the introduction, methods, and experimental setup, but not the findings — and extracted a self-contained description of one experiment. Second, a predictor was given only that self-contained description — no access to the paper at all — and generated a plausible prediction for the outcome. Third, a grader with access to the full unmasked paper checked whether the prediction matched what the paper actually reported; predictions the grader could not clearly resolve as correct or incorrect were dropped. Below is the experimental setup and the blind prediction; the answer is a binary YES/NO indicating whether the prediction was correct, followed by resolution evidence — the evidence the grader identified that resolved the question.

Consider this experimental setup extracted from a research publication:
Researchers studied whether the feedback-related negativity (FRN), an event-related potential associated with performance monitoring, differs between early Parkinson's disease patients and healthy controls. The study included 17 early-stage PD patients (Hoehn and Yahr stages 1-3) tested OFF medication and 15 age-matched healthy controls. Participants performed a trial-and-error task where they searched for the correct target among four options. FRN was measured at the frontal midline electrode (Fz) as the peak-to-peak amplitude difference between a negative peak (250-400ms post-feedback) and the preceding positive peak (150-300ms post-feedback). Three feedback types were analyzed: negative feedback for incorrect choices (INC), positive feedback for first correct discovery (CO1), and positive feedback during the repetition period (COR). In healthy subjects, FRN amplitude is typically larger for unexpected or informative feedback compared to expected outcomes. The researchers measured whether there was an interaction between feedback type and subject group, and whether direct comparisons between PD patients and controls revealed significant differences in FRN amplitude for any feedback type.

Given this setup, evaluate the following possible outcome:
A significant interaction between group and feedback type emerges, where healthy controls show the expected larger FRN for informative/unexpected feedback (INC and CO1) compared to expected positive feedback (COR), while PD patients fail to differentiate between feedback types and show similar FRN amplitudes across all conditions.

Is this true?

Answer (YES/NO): NO